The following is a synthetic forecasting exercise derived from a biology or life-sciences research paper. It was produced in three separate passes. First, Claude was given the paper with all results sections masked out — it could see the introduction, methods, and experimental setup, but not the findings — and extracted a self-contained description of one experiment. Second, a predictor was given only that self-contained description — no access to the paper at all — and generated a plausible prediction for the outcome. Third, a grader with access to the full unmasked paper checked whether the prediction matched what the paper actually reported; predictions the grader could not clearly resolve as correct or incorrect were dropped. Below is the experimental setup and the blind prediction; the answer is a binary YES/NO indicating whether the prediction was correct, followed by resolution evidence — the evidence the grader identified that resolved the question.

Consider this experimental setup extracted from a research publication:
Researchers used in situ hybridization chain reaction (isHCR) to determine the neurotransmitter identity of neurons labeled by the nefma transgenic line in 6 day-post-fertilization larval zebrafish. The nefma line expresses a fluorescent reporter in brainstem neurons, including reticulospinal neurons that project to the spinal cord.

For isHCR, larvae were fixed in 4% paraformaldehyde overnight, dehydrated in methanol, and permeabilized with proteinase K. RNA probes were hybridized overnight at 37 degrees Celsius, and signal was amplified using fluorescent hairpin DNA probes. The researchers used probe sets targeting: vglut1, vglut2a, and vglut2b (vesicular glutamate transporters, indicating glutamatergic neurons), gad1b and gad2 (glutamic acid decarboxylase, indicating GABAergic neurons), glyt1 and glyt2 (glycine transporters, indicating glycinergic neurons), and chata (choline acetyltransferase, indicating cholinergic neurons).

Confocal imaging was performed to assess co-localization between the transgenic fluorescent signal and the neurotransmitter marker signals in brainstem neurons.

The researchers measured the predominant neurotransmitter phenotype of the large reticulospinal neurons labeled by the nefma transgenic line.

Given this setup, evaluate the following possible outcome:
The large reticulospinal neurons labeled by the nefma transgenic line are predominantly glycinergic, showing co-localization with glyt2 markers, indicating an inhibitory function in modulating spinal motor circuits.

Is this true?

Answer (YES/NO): NO